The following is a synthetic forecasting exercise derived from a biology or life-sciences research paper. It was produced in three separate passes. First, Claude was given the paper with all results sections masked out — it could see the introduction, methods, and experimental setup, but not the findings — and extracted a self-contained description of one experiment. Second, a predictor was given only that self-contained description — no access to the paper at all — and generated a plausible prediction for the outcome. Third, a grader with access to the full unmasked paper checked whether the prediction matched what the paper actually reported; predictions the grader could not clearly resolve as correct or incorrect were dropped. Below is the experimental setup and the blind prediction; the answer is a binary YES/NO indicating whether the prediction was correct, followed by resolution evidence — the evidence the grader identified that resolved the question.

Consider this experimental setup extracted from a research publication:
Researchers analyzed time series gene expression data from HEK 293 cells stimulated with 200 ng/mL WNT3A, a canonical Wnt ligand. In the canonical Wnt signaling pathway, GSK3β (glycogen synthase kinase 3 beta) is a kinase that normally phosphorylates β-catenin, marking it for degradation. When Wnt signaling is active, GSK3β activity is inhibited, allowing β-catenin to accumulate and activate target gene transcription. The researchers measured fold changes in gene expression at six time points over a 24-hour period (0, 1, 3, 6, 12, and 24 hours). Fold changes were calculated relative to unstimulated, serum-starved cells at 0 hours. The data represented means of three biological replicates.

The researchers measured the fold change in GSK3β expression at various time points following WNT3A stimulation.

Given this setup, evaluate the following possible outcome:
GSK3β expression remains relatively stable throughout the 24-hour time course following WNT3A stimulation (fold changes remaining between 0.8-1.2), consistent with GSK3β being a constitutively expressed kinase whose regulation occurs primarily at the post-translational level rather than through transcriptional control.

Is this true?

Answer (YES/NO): NO